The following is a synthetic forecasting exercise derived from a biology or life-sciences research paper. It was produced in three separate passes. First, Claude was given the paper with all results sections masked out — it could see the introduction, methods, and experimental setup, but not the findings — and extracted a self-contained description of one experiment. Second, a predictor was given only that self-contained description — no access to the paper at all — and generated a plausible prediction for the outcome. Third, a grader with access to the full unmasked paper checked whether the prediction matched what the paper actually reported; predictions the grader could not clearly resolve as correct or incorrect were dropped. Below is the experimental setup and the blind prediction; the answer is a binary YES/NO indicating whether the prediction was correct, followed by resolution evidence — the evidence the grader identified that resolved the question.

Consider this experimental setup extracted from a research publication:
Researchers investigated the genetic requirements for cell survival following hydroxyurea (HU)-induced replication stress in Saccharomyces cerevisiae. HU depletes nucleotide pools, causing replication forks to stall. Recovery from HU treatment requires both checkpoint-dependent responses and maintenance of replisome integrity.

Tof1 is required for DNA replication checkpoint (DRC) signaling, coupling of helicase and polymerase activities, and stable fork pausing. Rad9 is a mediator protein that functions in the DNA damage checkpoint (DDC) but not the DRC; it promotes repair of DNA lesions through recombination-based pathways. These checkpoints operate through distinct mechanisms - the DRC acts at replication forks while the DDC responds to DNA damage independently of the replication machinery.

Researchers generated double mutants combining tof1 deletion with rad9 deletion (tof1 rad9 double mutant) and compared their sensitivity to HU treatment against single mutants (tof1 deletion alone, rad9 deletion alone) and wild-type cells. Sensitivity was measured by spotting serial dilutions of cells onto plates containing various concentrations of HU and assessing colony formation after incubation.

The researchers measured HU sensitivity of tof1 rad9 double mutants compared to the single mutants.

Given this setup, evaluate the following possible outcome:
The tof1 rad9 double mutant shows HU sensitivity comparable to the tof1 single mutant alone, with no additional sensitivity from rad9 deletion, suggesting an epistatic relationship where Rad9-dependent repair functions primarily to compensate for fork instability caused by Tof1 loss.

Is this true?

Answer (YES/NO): NO